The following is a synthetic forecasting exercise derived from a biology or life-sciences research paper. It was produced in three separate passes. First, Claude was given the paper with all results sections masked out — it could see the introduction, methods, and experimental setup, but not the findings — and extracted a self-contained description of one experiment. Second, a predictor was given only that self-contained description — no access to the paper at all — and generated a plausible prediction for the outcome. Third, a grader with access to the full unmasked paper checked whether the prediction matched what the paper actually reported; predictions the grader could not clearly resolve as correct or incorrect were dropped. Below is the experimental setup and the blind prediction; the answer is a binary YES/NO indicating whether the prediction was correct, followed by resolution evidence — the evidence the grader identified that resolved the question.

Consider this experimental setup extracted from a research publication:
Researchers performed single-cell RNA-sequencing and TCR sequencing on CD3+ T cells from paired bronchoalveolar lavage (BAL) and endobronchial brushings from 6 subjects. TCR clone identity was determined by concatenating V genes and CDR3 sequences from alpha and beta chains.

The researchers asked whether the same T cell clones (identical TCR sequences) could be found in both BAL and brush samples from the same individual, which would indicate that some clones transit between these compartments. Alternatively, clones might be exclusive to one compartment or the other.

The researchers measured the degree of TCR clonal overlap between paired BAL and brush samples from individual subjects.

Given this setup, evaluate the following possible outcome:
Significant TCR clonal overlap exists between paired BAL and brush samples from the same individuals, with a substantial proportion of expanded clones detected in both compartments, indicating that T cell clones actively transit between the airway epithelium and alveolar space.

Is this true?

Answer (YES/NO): NO